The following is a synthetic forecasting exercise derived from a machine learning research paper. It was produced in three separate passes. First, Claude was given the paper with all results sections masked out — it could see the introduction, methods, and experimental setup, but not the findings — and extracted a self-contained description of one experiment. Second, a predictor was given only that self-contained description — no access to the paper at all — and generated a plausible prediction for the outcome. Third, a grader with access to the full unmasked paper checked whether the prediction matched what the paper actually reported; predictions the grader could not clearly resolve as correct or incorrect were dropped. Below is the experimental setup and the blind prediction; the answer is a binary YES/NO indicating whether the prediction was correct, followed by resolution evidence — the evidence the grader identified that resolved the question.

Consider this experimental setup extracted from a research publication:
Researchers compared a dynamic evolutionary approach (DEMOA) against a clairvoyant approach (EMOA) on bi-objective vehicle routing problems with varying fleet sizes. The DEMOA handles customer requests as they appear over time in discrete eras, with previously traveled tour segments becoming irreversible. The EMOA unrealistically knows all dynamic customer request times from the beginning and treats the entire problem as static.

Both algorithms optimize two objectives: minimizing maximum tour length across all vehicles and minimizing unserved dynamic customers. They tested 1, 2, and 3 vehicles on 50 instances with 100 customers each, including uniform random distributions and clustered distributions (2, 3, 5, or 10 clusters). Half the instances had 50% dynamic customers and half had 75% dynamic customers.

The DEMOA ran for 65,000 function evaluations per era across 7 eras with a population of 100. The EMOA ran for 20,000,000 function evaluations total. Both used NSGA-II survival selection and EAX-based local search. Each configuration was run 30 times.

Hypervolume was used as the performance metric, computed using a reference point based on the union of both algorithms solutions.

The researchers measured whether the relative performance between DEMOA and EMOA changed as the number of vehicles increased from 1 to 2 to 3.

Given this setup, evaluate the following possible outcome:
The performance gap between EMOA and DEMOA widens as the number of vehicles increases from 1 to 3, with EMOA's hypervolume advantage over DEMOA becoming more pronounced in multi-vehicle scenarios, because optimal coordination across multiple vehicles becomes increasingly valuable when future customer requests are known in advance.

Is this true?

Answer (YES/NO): YES